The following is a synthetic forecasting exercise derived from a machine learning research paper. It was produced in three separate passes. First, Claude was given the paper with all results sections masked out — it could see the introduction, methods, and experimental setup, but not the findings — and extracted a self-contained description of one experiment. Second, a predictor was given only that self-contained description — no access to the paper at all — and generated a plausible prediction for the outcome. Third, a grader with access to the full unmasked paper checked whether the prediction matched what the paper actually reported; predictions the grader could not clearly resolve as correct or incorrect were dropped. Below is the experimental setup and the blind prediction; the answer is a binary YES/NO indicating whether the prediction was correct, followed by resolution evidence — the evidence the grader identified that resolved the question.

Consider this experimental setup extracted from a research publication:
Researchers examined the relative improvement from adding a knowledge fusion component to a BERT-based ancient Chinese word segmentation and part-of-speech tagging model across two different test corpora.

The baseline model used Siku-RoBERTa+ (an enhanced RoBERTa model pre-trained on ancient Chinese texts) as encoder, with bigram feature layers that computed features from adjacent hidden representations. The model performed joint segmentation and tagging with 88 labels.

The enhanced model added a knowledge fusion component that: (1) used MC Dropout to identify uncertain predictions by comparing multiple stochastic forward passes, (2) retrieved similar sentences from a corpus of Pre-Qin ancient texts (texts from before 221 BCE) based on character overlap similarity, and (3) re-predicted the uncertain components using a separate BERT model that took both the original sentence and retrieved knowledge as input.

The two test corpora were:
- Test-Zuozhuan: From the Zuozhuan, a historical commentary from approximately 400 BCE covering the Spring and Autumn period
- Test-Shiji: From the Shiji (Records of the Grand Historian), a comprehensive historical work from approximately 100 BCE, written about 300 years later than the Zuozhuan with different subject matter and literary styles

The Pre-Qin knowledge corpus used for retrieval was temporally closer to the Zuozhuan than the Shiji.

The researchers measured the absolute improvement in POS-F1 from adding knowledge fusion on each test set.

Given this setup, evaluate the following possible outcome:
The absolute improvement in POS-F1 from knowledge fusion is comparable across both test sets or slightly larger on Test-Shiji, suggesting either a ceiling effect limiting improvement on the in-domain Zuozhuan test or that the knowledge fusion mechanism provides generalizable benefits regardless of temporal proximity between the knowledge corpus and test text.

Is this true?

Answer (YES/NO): NO